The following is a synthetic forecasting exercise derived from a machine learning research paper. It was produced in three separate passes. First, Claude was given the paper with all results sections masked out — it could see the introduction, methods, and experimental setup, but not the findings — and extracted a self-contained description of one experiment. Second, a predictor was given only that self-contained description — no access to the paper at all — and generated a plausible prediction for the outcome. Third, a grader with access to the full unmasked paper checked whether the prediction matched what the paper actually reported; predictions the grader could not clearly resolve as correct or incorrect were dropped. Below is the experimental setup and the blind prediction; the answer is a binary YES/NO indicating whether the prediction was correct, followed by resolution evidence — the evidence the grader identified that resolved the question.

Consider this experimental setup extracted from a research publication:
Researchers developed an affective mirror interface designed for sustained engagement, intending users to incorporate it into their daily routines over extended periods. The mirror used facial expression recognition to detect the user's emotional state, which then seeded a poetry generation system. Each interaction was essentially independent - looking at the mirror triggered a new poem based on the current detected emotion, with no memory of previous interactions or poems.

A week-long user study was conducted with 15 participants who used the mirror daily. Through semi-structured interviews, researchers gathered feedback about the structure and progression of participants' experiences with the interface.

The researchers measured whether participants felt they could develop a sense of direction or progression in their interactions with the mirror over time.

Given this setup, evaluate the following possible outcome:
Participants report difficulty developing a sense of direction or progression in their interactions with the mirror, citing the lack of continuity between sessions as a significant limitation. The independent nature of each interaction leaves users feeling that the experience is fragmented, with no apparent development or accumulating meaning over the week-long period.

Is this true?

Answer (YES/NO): YES